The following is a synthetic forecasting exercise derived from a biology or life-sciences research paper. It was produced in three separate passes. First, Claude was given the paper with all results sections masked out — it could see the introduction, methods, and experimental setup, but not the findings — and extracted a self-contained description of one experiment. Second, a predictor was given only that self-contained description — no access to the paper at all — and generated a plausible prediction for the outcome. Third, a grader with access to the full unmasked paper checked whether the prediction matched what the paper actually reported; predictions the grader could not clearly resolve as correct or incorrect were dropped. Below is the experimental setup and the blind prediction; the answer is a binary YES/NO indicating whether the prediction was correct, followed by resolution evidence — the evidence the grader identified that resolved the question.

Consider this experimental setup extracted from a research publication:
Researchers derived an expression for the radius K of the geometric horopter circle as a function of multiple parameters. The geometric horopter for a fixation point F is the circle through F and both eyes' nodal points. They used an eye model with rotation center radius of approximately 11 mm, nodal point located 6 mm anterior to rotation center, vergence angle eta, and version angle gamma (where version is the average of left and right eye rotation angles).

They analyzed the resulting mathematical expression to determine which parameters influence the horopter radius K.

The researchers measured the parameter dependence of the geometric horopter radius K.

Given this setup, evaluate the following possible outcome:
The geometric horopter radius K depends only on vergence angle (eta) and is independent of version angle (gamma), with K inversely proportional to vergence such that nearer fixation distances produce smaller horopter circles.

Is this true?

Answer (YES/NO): NO